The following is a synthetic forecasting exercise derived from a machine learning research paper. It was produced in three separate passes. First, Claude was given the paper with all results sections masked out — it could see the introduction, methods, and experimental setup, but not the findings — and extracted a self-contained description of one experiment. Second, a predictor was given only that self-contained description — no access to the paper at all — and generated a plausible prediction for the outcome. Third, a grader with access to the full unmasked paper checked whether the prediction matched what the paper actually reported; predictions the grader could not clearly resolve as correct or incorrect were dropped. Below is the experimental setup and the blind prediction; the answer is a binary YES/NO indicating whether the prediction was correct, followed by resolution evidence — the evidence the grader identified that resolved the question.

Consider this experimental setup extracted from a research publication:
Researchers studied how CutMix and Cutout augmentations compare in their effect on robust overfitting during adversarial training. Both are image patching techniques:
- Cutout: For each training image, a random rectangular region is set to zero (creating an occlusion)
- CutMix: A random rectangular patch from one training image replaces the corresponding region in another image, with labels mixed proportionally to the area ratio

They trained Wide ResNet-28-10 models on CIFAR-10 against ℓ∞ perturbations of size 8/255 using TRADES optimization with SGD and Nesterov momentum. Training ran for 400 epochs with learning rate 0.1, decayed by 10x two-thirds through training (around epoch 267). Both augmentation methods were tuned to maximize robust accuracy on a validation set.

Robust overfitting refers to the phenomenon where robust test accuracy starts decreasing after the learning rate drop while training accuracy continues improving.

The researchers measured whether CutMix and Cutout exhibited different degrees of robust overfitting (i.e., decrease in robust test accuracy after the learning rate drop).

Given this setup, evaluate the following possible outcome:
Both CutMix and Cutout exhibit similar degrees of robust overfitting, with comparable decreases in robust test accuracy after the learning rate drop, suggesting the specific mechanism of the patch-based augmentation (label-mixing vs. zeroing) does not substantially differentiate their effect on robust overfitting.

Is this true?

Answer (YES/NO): NO